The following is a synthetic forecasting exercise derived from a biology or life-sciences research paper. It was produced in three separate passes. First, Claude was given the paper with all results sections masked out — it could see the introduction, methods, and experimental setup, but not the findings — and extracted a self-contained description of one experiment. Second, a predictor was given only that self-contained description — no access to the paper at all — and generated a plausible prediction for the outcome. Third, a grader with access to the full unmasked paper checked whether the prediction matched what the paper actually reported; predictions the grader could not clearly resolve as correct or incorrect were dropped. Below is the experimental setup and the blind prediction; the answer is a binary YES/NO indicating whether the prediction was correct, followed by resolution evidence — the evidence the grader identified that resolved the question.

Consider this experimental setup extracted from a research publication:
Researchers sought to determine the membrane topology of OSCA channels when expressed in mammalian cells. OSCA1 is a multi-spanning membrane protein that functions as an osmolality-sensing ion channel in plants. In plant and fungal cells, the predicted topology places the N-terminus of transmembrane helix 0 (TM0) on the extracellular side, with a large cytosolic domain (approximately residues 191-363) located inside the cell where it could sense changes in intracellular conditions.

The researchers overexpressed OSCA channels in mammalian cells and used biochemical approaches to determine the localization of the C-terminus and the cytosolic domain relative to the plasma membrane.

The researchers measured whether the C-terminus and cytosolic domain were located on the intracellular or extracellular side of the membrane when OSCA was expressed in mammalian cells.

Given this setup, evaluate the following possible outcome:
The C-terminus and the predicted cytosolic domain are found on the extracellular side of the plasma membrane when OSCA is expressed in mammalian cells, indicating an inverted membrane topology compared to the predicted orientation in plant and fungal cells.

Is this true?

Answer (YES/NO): YES